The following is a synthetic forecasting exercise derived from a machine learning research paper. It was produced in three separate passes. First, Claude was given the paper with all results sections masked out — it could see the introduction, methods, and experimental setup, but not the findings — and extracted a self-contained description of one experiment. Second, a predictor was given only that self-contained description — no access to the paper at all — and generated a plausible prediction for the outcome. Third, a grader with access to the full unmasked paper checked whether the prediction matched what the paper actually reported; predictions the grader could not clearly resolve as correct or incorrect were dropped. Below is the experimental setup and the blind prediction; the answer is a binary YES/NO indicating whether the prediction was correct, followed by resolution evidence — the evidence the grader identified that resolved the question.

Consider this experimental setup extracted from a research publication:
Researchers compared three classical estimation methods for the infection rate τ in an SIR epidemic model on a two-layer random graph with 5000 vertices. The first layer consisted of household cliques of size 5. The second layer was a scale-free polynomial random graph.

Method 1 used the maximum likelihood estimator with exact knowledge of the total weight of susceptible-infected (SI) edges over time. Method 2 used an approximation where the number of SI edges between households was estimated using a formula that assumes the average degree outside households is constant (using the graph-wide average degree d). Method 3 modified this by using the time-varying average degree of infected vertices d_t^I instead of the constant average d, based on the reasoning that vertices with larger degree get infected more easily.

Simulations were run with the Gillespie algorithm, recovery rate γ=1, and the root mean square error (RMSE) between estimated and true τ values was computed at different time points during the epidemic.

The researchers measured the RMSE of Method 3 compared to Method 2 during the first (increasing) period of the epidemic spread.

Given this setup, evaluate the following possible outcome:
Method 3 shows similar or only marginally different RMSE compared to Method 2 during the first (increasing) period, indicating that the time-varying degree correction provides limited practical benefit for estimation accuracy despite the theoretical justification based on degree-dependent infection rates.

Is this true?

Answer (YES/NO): NO